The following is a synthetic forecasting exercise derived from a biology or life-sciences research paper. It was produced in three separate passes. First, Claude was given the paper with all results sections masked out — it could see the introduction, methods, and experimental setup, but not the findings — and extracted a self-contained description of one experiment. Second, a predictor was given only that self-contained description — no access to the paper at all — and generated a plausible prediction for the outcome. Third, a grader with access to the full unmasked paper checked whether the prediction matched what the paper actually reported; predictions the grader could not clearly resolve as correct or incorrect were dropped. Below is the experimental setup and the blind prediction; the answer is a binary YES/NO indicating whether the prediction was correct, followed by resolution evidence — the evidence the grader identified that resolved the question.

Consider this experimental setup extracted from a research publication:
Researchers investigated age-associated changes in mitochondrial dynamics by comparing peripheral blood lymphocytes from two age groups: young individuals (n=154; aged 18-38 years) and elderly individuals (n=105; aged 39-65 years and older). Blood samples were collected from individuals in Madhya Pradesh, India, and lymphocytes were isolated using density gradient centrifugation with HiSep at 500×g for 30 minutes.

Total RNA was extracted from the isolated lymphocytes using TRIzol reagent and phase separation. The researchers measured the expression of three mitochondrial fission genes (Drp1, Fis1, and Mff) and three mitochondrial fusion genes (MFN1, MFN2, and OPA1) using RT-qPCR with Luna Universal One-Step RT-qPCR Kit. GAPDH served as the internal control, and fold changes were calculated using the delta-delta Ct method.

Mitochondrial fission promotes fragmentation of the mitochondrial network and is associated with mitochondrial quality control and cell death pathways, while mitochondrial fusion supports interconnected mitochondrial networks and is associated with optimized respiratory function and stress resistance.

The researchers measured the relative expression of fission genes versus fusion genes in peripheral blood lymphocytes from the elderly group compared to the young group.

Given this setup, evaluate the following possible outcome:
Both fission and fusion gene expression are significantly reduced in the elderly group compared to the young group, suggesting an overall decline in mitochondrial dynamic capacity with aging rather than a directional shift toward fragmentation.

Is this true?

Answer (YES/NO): NO